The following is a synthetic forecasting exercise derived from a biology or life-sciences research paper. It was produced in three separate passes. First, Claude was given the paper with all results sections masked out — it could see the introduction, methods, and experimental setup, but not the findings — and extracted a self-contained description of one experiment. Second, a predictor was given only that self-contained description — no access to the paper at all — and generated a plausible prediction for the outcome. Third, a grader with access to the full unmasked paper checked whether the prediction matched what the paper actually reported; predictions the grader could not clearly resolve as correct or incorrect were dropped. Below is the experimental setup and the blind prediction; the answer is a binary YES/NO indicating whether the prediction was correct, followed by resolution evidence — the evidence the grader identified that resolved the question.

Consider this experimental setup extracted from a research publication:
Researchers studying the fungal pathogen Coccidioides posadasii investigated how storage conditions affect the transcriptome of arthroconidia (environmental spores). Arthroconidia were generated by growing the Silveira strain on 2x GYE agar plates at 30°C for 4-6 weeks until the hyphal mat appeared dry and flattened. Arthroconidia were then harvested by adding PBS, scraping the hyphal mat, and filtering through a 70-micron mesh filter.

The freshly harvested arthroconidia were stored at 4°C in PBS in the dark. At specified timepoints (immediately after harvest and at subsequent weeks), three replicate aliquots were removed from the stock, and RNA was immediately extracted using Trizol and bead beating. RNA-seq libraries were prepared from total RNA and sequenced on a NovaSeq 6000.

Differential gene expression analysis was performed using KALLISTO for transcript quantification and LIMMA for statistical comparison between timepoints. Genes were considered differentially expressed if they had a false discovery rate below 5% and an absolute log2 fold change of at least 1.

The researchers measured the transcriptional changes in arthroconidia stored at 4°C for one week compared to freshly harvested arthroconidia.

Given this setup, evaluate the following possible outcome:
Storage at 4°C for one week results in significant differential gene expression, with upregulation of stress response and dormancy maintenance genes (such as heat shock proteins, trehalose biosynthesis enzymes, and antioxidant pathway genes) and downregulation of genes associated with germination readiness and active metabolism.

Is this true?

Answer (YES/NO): NO